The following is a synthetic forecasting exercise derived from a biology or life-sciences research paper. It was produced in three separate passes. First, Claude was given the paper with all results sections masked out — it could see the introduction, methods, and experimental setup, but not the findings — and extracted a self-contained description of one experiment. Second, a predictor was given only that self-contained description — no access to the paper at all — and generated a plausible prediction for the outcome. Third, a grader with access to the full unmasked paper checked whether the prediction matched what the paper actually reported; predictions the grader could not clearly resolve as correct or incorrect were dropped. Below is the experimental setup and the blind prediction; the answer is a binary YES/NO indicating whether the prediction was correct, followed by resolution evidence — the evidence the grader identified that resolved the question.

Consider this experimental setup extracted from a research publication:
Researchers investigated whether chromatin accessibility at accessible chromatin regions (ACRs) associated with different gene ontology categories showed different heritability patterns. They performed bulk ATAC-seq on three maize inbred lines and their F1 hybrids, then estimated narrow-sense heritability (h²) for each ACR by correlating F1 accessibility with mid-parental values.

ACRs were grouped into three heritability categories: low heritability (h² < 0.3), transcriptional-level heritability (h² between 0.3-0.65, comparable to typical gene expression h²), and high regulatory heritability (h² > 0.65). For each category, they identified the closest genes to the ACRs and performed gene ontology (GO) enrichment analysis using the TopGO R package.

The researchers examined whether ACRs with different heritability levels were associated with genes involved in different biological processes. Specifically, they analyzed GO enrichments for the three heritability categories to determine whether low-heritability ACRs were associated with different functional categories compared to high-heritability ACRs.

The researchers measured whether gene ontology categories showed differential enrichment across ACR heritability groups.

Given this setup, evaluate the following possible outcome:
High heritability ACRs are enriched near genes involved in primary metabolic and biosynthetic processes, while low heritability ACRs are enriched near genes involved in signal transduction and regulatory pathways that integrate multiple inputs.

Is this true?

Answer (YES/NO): NO